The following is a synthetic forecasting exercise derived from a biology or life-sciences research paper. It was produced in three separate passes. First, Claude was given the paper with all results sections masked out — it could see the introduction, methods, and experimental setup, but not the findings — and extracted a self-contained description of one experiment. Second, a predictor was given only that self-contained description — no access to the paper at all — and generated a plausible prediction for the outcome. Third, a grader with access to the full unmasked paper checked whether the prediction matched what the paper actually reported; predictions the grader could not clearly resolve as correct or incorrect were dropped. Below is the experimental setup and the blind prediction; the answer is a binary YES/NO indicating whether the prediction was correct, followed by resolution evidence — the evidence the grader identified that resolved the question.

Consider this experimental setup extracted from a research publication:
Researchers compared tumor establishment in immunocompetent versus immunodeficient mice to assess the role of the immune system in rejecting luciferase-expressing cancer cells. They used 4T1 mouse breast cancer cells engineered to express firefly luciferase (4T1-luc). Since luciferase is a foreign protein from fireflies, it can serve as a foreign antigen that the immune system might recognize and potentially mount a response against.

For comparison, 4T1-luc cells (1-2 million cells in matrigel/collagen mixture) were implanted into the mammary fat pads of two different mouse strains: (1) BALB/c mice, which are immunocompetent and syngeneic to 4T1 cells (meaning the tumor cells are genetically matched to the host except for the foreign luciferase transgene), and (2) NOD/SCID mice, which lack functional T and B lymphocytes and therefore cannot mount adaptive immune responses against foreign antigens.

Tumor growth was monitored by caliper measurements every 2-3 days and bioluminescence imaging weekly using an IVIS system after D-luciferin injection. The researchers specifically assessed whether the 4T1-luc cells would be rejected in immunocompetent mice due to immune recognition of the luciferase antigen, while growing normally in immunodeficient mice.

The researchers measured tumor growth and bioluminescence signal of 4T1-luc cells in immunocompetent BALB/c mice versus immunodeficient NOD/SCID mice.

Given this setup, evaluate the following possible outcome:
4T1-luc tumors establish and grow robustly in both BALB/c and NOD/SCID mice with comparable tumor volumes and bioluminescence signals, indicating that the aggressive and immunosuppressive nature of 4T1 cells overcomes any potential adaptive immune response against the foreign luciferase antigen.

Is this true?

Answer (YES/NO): NO